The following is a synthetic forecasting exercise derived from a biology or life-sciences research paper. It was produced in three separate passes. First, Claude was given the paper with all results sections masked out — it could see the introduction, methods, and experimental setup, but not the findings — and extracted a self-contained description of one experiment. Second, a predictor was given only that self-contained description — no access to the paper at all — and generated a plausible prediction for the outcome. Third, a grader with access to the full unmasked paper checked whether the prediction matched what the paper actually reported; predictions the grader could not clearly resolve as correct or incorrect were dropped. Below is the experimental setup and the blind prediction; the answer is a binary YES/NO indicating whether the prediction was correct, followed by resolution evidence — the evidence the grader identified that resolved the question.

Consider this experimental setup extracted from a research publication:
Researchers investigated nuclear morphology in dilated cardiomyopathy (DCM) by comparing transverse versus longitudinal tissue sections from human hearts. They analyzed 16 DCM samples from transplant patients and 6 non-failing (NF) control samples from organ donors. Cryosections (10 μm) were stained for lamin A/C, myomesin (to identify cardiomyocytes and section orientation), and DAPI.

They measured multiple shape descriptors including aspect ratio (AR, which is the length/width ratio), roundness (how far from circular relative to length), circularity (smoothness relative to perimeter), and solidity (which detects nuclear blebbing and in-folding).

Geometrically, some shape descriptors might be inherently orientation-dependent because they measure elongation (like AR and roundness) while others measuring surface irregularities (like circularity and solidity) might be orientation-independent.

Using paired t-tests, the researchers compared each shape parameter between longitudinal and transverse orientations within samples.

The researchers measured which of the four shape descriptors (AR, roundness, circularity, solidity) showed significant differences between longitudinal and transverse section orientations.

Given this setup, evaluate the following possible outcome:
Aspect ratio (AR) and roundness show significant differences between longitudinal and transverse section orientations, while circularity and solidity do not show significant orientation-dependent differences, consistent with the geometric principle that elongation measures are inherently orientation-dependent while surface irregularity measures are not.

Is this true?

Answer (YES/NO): NO